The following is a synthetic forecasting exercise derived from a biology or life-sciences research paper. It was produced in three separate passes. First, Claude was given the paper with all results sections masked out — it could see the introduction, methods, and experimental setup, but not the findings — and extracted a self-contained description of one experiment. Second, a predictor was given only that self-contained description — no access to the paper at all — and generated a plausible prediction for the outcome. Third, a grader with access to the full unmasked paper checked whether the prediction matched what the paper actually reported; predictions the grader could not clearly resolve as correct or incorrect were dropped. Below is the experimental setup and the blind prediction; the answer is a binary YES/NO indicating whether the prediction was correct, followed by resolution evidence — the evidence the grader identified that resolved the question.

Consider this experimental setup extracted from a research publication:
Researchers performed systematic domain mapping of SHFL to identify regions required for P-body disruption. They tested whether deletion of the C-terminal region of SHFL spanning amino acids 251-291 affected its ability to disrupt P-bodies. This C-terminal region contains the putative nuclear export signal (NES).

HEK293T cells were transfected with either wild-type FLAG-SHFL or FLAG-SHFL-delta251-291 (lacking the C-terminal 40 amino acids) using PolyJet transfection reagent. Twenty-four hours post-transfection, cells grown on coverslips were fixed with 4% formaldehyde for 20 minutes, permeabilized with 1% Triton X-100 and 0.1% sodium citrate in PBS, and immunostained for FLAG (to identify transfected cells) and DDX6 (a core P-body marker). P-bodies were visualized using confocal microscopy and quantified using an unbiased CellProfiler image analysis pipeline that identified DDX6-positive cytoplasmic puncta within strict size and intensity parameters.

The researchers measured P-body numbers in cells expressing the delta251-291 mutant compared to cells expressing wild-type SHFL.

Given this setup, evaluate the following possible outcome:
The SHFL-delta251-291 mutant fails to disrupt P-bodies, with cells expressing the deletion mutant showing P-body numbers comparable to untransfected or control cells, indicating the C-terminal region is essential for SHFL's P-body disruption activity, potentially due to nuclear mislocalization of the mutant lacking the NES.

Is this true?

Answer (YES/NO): NO